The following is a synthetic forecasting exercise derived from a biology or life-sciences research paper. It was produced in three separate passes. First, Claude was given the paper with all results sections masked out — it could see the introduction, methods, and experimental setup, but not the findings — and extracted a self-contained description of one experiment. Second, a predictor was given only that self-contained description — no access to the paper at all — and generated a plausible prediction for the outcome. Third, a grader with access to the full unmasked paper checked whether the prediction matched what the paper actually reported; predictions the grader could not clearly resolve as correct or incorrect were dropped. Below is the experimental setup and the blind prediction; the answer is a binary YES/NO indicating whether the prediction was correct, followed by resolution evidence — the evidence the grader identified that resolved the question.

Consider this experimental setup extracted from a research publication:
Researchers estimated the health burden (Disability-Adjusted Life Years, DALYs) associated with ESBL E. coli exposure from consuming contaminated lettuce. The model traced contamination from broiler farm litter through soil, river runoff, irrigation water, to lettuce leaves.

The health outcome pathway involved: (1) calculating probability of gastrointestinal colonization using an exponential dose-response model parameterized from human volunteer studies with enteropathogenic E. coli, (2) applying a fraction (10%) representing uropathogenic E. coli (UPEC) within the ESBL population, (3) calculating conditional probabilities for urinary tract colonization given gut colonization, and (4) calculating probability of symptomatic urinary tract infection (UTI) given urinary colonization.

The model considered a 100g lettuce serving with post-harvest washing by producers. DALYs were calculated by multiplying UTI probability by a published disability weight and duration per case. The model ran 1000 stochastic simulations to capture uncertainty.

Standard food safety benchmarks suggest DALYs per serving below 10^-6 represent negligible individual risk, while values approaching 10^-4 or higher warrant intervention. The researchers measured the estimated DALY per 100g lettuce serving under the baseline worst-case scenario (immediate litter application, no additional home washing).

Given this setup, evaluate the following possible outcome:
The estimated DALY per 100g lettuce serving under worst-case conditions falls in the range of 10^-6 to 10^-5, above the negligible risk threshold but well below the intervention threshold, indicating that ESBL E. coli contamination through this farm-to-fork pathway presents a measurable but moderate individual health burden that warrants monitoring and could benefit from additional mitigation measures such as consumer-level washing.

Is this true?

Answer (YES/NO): NO